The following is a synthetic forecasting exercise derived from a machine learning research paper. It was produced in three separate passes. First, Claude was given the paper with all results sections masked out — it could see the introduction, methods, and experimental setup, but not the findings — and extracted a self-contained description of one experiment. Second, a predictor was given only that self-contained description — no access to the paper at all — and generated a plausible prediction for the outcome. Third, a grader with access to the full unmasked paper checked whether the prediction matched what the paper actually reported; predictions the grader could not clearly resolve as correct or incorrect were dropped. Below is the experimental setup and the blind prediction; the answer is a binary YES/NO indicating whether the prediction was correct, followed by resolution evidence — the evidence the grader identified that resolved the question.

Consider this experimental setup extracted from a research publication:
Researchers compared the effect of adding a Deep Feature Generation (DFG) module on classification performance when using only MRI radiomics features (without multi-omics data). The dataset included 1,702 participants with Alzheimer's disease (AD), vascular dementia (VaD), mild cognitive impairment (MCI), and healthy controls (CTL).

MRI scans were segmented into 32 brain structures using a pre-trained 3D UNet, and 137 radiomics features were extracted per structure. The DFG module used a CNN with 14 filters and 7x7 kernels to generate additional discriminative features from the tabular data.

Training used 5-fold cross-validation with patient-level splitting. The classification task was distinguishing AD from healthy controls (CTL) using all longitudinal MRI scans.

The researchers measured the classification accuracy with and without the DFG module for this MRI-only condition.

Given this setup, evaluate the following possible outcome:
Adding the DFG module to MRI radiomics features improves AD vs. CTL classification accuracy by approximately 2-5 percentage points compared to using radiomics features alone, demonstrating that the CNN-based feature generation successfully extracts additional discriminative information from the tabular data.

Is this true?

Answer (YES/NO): NO